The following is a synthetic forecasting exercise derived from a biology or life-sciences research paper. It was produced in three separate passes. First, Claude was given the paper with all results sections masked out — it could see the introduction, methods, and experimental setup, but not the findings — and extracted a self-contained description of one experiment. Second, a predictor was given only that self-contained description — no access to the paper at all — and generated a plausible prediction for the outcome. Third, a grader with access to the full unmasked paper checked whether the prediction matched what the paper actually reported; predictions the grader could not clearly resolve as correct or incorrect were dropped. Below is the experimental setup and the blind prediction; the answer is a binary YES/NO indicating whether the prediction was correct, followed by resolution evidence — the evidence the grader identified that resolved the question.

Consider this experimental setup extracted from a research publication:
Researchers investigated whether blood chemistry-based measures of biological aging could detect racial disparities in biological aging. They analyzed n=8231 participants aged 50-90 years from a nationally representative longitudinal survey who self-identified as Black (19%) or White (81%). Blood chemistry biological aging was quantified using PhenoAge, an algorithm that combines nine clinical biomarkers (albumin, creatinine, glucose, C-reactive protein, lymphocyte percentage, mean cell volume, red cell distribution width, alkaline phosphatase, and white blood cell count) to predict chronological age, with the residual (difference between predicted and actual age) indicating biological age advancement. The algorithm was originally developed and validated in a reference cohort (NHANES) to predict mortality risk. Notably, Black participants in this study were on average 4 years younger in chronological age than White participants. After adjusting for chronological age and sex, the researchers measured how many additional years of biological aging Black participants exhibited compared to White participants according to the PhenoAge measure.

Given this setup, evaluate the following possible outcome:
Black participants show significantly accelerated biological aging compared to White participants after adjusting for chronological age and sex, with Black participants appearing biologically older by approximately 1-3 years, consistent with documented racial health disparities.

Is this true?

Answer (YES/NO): YES